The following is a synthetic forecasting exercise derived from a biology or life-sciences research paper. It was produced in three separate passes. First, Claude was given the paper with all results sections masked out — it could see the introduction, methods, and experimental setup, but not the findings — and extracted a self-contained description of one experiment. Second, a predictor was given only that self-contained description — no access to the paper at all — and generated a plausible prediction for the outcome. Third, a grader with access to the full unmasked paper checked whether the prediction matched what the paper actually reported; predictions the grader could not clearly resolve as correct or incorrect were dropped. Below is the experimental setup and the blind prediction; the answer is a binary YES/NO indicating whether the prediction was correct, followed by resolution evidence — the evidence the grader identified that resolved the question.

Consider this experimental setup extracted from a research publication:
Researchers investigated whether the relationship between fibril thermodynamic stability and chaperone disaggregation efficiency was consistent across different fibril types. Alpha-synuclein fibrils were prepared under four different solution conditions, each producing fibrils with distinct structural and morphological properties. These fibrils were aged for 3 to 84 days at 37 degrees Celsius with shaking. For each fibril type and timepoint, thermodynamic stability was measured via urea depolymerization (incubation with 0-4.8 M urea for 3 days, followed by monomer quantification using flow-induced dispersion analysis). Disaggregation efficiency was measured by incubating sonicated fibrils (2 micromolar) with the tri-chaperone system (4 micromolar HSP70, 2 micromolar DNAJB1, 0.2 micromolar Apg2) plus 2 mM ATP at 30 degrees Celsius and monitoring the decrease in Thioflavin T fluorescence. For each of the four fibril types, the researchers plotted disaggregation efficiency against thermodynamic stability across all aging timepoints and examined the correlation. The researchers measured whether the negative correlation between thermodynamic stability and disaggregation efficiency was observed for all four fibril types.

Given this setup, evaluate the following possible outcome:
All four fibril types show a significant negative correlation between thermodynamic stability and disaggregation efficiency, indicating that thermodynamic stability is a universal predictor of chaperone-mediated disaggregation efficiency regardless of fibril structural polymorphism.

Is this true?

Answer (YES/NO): NO